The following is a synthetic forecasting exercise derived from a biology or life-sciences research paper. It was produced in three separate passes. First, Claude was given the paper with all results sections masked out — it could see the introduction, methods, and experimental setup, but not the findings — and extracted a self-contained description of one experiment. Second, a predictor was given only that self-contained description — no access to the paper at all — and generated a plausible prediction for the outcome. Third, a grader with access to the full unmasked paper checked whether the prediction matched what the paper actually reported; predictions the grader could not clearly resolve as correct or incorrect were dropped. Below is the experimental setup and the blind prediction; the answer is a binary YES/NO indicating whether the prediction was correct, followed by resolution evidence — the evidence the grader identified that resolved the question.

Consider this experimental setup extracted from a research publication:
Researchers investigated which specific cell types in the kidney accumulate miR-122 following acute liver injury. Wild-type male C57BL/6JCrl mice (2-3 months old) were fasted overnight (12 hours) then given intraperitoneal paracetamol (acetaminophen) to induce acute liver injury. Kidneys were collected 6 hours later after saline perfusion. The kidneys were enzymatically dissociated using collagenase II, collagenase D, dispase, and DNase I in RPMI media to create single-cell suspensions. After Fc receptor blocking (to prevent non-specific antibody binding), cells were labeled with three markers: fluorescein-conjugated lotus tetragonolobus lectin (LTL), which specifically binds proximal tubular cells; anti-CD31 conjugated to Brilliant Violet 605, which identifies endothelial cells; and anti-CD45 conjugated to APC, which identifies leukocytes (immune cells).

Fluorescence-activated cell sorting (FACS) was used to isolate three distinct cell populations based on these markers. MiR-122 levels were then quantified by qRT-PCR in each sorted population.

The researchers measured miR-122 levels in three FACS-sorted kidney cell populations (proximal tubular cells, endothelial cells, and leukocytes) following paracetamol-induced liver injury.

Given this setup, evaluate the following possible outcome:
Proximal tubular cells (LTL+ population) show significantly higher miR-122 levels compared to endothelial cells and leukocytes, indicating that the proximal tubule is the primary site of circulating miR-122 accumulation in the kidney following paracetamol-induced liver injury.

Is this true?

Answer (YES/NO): YES